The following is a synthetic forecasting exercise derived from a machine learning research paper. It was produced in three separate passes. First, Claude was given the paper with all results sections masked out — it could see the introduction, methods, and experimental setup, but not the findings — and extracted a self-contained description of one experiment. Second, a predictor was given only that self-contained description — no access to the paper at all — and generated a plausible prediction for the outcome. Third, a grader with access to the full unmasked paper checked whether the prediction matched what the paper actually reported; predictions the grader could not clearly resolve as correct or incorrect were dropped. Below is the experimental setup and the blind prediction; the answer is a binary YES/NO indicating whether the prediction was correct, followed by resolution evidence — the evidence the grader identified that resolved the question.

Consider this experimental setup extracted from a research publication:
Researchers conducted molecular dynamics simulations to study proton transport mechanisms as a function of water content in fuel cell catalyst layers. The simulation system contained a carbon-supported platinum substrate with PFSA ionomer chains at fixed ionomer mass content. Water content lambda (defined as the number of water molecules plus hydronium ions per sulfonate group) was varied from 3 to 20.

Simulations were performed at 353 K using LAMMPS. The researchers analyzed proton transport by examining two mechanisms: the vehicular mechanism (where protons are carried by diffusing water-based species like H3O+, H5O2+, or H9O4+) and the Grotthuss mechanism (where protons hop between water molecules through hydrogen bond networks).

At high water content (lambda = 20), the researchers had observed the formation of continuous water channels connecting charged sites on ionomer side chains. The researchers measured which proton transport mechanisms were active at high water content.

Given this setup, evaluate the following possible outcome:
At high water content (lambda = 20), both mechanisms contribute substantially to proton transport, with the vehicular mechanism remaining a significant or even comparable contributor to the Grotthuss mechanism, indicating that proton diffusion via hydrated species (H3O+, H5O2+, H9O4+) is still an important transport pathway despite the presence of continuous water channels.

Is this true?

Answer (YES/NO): NO